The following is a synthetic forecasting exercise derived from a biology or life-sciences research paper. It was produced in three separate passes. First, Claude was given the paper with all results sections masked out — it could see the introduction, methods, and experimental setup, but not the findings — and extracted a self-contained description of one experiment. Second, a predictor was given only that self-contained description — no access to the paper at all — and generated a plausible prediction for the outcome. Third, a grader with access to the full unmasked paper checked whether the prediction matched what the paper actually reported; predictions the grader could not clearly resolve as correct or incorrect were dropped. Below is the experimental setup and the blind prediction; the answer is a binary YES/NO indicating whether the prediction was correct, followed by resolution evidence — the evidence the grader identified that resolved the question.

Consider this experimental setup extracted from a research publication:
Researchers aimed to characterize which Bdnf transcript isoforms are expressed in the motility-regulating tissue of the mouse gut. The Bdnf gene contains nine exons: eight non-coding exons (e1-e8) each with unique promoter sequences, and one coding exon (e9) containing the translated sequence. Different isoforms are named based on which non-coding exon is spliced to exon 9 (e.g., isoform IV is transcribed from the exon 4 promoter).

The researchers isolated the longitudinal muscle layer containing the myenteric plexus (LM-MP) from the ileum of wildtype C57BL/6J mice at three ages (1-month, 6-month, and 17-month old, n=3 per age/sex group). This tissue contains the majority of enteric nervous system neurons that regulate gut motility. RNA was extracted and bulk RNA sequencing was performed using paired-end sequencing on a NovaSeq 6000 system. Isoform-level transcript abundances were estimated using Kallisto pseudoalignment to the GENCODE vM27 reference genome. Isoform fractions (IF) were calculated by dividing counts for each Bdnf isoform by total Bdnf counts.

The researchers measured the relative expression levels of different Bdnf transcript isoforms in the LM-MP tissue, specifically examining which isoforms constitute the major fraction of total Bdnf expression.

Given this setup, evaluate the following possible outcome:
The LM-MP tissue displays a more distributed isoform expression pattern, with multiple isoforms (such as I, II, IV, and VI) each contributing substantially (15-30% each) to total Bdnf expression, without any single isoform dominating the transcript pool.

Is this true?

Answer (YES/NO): NO